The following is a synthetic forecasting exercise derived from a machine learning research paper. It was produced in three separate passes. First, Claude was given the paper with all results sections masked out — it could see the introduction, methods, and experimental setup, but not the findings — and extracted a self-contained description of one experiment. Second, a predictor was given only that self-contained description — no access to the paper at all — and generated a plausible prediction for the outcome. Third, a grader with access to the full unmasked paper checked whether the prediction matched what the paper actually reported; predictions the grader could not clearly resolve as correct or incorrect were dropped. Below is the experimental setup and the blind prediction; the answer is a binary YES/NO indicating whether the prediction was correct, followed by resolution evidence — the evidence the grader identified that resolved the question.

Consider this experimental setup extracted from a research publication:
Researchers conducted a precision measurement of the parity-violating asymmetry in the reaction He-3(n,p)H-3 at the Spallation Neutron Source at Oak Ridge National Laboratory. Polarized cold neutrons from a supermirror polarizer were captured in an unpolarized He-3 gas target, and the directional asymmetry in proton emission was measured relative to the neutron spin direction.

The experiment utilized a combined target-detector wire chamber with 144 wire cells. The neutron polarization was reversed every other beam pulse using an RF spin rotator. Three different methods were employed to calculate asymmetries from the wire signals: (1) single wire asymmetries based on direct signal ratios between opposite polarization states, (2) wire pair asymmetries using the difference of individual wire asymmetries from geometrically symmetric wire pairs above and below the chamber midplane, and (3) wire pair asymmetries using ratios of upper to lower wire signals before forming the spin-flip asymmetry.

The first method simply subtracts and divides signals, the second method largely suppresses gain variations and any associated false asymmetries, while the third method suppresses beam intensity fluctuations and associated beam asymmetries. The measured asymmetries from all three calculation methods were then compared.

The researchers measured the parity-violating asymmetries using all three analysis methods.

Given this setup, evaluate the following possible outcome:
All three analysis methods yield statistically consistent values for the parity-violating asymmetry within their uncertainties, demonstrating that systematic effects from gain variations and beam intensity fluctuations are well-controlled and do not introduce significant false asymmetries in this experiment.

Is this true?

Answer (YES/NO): YES